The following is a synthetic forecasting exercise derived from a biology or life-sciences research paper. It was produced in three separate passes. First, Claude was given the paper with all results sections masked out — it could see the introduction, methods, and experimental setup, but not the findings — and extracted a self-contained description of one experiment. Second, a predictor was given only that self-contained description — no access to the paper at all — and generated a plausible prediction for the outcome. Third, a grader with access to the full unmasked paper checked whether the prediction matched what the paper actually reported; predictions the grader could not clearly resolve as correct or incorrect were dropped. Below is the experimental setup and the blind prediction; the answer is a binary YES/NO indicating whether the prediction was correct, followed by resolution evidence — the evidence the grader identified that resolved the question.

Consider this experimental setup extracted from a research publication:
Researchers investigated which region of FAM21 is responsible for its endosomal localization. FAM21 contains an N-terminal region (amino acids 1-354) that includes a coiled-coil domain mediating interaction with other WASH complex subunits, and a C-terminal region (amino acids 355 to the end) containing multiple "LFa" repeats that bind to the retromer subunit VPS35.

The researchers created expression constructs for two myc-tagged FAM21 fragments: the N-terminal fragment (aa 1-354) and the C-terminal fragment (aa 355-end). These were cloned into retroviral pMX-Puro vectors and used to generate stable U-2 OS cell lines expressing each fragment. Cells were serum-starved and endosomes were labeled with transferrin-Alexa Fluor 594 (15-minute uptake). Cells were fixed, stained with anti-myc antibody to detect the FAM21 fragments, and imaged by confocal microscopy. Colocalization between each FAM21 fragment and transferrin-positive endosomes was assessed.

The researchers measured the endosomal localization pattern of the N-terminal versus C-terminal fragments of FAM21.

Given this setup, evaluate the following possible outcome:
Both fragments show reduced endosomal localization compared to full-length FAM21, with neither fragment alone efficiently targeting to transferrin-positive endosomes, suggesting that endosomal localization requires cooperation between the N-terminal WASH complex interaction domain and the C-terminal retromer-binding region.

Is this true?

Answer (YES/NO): NO